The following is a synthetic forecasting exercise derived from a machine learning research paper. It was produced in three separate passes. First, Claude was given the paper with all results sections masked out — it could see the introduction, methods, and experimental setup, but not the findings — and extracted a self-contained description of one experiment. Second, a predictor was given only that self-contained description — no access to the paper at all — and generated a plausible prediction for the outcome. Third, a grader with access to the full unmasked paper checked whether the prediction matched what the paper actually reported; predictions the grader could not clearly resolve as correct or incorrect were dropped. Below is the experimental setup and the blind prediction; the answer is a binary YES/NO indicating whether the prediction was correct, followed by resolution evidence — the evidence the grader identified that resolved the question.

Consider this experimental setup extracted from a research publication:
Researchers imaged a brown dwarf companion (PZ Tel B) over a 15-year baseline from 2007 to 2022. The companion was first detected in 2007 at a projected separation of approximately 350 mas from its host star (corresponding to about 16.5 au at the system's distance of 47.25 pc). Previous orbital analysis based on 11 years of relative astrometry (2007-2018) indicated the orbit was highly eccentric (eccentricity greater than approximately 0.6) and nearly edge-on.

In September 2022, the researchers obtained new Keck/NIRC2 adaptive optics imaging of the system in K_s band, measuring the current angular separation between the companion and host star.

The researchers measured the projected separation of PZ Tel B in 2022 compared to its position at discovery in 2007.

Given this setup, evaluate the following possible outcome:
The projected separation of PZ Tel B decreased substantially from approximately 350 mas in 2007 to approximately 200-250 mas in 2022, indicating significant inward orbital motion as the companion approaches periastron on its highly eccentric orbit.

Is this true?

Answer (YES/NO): NO